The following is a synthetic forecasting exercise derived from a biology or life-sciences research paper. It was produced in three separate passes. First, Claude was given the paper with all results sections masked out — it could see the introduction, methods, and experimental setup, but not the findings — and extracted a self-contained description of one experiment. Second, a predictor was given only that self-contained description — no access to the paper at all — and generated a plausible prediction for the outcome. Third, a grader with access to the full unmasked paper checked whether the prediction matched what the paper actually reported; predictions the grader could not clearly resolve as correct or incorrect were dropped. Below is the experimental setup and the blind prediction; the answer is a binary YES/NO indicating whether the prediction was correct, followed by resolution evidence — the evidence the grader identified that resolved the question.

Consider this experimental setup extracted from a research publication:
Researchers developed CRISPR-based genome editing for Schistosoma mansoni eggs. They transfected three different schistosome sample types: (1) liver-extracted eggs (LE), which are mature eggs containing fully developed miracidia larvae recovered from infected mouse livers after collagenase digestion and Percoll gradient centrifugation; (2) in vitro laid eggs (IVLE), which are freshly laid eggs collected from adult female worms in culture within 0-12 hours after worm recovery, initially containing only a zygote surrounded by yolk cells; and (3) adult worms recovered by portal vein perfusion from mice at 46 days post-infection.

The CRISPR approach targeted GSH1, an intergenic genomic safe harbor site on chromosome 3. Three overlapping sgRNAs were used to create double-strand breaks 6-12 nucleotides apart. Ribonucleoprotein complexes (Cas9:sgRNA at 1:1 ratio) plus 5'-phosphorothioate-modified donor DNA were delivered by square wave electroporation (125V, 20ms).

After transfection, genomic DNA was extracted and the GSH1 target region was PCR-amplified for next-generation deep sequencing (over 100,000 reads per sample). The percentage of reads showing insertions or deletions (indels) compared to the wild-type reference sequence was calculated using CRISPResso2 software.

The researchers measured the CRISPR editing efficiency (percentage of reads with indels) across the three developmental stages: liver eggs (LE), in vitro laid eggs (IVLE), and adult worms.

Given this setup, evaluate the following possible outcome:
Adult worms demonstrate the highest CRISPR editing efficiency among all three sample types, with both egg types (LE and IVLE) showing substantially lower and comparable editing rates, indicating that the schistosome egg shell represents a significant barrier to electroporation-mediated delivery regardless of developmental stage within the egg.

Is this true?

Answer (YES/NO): NO